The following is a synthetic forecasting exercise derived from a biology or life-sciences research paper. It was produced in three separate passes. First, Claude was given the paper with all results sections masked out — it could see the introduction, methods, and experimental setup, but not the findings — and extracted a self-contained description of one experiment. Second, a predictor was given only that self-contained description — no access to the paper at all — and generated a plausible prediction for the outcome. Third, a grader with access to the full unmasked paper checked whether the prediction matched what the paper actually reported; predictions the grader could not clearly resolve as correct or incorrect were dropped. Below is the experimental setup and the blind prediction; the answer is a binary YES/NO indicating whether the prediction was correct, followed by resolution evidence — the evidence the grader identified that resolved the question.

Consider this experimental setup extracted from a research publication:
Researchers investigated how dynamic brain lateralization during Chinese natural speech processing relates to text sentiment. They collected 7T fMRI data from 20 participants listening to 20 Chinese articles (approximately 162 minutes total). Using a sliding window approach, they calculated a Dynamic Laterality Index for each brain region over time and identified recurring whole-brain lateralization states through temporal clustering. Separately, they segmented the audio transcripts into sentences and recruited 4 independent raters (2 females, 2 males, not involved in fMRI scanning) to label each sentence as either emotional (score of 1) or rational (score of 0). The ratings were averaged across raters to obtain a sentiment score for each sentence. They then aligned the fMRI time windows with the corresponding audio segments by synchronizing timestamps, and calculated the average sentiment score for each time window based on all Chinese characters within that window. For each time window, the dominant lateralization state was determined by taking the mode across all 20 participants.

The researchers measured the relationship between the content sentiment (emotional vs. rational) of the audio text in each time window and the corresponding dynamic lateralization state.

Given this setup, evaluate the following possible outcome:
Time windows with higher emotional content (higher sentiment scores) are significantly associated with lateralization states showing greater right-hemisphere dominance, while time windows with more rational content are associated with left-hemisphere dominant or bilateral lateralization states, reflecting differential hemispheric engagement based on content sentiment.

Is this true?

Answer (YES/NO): YES